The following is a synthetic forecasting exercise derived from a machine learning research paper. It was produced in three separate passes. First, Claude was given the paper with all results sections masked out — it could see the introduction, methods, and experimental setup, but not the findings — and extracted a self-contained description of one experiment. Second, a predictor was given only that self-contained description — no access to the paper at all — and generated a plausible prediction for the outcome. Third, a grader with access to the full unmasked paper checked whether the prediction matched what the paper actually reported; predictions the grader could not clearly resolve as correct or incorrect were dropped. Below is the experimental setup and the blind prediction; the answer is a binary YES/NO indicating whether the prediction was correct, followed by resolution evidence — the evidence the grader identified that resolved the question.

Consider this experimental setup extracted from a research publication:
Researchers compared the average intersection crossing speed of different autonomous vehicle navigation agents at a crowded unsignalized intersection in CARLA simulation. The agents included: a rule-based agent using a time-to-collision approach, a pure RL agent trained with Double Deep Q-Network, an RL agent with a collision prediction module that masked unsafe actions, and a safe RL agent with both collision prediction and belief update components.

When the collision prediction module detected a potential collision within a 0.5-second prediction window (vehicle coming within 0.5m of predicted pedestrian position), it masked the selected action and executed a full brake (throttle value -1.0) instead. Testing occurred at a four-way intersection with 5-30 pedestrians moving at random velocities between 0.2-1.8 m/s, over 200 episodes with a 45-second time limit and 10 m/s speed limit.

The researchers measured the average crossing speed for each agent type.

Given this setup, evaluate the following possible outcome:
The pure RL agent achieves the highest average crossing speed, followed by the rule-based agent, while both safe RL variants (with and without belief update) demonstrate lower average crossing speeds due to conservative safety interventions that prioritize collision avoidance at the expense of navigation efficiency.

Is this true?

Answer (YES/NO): NO